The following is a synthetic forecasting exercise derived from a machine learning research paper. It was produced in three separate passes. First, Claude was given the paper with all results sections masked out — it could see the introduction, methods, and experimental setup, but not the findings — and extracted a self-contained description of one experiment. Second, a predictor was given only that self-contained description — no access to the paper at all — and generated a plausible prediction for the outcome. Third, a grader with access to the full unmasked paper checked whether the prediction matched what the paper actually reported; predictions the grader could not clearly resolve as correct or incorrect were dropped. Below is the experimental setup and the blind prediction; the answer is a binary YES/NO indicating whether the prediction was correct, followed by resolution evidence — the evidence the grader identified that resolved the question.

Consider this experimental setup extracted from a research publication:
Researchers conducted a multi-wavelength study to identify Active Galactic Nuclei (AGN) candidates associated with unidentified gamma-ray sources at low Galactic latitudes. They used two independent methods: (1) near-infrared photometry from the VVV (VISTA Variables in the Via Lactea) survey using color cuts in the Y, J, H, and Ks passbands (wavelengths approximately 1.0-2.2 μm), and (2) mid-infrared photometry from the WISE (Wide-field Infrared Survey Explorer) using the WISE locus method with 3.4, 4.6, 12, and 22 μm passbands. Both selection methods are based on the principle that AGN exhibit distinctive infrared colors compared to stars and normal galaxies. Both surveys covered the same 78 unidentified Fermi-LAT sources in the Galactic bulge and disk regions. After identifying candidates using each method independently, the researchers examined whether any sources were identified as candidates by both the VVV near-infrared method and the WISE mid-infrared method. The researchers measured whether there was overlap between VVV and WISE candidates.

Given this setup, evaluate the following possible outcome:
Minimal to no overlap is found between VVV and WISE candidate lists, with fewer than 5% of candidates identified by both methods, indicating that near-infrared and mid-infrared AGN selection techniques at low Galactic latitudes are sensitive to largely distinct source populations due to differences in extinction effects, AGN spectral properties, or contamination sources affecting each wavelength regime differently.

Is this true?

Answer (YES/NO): YES